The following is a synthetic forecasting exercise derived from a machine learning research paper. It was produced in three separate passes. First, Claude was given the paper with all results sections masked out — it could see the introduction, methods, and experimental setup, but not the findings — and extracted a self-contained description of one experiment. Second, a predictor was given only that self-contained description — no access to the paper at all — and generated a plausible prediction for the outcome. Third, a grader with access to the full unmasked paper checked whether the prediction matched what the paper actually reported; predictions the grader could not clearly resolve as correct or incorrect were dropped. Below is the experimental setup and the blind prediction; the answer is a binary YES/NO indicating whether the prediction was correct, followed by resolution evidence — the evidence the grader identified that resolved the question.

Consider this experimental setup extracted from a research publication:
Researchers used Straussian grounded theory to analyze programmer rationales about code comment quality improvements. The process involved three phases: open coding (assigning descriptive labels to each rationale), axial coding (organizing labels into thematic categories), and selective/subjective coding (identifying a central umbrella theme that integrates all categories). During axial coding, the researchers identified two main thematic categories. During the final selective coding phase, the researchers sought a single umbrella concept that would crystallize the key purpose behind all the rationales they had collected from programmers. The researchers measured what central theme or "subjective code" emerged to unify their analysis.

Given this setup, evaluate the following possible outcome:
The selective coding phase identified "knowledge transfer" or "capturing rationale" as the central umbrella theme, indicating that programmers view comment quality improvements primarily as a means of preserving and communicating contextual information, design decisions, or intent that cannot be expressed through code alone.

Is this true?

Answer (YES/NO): NO